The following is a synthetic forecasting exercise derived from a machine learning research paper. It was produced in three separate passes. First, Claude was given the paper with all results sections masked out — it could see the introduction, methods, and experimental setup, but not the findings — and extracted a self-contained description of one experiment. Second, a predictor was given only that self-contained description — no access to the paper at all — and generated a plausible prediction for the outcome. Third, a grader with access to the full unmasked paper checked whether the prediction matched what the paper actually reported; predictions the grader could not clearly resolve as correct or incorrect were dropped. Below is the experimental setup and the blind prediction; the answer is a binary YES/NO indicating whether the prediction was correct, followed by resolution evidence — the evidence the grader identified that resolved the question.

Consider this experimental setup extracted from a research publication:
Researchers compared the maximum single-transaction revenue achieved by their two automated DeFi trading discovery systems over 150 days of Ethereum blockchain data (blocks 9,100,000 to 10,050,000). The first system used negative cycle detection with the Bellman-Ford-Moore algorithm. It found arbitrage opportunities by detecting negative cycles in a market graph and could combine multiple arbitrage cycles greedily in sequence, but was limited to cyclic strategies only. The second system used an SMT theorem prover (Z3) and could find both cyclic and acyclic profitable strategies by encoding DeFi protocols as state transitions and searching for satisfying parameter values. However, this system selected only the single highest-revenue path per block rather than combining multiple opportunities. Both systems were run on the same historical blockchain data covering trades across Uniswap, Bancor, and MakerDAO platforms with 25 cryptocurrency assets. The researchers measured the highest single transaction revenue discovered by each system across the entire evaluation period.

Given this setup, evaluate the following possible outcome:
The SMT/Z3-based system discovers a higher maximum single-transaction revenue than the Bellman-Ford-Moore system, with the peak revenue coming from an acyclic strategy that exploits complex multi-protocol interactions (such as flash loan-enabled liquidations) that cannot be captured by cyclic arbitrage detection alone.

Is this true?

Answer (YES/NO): NO